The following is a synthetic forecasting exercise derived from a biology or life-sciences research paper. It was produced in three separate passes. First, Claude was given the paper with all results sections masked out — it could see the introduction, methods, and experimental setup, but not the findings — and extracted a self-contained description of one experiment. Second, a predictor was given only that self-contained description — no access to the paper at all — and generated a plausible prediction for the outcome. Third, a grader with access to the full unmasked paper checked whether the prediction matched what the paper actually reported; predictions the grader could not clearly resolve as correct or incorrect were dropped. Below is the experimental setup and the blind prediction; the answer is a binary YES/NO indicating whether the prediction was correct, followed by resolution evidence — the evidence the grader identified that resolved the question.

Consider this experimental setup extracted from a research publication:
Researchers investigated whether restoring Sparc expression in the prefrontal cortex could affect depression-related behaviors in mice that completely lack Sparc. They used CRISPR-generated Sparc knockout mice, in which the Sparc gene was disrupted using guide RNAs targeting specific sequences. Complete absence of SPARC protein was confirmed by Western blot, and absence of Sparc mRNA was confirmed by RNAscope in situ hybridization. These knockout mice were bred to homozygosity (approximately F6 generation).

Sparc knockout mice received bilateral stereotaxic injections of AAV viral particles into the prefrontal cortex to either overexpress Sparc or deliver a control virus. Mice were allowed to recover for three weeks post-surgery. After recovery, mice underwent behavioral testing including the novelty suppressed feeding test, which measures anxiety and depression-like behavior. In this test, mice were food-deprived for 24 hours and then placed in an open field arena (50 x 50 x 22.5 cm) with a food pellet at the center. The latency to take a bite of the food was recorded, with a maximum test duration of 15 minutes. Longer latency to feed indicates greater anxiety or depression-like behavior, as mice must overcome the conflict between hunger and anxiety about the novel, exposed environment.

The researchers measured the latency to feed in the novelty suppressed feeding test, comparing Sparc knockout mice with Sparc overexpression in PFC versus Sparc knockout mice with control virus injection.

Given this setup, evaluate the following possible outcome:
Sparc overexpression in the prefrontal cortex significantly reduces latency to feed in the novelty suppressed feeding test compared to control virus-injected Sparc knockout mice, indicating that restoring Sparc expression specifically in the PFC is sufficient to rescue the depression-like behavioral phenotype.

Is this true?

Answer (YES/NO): YES